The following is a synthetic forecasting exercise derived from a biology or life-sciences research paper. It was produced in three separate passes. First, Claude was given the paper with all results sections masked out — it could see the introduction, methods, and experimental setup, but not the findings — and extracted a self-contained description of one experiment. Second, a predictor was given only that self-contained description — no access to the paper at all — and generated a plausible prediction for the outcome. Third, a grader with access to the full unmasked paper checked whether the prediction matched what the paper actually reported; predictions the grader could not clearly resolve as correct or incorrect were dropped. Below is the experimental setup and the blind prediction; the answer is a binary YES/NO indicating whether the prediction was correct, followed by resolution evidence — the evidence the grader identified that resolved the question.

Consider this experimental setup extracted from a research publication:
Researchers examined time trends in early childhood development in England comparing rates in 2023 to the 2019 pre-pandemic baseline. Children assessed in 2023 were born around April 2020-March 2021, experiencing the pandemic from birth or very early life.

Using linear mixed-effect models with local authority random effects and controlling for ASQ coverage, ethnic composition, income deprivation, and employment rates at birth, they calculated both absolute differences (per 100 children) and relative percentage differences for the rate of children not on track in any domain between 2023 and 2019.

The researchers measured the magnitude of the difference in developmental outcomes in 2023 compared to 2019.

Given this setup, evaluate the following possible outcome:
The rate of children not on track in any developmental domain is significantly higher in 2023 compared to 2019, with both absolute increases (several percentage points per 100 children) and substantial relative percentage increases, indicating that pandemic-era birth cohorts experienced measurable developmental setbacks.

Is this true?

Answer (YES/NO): YES